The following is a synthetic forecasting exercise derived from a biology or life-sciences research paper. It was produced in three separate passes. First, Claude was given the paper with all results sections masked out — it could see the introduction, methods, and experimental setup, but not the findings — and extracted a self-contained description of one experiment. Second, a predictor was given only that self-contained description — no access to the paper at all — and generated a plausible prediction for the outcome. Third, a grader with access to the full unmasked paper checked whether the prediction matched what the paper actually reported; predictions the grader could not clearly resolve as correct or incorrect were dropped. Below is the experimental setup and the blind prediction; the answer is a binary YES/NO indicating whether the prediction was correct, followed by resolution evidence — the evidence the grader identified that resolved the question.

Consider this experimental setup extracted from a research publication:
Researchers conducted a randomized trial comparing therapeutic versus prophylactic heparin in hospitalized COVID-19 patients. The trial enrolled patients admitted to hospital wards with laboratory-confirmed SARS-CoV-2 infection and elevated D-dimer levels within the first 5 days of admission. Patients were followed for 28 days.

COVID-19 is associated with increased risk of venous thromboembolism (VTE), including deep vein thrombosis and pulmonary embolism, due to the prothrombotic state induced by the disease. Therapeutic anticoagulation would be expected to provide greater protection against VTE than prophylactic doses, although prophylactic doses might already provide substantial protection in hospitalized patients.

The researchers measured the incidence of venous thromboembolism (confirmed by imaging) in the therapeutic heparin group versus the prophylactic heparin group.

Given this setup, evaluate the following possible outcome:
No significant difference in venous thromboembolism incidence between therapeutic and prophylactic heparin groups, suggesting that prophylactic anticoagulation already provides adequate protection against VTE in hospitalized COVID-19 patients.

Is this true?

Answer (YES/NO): YES